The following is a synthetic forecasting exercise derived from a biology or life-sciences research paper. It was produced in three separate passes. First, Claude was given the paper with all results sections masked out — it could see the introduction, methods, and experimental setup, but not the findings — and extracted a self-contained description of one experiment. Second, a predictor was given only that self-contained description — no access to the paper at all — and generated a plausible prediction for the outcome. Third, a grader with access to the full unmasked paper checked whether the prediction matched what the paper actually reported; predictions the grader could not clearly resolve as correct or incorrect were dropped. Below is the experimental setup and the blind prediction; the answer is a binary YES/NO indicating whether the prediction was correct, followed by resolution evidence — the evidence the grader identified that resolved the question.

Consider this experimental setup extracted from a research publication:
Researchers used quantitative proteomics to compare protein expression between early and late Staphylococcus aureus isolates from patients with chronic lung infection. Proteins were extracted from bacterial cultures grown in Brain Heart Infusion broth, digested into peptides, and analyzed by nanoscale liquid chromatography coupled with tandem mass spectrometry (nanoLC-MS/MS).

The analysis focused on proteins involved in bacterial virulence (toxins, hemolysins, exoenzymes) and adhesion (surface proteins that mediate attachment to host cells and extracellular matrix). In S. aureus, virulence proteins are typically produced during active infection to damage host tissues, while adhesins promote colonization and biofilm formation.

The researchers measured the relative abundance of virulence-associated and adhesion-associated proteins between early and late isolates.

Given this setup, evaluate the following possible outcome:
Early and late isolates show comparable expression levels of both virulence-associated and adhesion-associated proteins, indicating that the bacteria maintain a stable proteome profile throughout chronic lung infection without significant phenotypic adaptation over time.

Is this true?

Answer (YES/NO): NO